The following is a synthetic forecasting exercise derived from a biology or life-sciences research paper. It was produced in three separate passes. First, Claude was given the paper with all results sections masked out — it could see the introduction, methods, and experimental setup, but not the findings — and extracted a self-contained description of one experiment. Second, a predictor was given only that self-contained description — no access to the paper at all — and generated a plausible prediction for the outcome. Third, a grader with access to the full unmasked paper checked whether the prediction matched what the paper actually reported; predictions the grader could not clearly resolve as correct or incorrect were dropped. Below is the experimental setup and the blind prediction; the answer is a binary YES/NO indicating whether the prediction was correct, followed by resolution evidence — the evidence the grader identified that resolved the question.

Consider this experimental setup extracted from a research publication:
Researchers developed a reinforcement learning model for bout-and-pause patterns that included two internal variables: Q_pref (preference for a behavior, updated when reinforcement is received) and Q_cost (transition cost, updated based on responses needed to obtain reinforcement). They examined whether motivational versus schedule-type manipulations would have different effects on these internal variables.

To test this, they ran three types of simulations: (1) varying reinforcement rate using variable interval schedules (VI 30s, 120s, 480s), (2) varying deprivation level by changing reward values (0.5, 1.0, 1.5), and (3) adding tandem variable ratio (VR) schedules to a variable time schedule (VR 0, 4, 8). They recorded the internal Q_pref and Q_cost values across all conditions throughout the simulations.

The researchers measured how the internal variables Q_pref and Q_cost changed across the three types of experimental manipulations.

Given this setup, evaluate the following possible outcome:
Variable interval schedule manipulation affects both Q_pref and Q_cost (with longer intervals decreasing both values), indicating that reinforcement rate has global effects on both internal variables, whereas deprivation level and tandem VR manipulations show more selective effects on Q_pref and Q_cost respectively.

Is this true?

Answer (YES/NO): NO